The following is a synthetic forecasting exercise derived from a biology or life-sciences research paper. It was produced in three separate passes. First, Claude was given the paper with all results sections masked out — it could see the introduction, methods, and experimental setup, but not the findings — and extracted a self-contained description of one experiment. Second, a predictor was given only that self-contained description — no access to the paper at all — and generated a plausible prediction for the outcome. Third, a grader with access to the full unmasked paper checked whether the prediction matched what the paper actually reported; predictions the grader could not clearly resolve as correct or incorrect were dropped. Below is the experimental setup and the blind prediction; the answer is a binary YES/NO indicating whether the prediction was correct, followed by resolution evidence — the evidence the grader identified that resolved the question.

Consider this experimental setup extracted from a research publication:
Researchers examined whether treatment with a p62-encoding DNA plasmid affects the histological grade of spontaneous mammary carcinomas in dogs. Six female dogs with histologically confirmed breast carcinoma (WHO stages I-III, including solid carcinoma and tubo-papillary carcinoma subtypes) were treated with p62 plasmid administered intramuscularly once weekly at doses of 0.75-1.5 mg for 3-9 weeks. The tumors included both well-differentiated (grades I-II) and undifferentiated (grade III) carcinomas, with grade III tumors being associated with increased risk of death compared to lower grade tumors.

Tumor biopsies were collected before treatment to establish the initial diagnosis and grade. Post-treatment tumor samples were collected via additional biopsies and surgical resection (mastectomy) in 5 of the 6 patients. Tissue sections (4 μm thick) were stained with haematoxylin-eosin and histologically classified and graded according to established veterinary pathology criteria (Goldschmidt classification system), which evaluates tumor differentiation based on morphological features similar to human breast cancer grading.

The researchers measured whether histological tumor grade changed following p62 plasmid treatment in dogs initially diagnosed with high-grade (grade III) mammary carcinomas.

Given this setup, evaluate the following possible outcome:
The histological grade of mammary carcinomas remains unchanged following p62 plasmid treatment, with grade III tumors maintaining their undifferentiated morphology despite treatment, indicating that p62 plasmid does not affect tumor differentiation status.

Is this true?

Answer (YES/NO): NO